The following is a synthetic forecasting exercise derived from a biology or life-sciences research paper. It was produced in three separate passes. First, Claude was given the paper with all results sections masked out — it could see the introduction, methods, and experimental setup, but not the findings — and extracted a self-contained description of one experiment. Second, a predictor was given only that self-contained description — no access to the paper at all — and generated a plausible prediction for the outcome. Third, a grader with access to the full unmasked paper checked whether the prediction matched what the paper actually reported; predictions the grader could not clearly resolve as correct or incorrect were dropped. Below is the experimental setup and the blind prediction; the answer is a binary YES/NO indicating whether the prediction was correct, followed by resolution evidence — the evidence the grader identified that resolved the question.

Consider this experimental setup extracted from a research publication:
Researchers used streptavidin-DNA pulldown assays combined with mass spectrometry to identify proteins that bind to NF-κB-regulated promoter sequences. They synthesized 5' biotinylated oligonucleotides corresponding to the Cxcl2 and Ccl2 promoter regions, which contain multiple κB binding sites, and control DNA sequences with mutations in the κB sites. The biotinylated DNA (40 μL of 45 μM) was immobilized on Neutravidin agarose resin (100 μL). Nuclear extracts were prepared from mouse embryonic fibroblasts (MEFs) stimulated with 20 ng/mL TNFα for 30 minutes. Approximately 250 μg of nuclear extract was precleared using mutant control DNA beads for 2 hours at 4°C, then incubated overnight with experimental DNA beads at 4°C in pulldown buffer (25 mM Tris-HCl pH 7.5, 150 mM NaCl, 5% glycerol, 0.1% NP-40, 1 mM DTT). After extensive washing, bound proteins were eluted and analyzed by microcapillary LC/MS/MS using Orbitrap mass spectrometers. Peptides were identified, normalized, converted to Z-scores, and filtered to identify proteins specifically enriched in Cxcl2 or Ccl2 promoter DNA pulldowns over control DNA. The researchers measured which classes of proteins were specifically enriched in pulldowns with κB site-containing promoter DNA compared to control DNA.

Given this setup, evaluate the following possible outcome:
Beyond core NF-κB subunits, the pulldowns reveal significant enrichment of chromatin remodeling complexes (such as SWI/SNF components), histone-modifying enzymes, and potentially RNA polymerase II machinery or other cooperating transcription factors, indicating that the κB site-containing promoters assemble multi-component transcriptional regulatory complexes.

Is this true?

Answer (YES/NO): NO